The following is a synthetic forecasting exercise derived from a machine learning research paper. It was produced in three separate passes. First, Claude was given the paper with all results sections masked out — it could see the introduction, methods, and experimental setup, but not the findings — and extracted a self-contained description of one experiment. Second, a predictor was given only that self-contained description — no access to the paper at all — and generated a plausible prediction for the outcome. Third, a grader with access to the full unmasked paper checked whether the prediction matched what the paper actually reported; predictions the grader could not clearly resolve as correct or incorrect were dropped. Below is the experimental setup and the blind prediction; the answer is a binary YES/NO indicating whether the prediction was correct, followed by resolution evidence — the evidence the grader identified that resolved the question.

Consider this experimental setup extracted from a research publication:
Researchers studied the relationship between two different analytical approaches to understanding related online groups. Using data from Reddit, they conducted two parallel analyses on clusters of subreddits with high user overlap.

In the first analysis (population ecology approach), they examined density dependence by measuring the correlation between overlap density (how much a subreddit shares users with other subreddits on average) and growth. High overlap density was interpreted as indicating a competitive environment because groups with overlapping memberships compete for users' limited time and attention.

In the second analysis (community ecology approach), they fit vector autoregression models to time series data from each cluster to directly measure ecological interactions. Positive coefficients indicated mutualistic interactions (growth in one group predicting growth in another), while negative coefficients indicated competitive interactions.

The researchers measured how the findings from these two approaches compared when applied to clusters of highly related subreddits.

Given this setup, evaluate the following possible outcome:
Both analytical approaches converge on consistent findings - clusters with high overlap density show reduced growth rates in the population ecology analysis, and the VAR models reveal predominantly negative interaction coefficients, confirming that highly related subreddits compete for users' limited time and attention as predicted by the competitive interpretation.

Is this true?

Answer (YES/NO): NO